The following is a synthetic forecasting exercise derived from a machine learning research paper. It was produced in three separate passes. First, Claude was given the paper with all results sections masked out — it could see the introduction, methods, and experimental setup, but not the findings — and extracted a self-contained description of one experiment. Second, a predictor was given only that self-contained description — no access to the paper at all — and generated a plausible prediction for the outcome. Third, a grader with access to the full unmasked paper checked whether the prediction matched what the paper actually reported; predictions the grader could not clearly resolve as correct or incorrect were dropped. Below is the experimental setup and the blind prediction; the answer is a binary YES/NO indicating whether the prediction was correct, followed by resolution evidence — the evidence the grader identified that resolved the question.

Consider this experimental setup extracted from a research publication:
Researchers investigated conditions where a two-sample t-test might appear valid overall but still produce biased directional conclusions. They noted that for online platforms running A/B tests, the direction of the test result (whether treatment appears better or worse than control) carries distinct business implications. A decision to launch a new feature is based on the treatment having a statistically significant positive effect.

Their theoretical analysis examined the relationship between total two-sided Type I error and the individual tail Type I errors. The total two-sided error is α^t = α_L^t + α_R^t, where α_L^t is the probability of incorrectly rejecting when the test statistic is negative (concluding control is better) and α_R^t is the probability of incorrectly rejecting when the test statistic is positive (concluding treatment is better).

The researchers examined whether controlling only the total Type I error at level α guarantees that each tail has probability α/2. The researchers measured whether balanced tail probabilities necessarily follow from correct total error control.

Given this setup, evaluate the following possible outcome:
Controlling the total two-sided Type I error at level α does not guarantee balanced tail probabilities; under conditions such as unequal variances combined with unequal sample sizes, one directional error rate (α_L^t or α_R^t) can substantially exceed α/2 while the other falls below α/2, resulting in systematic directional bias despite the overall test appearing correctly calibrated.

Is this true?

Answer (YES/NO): NO